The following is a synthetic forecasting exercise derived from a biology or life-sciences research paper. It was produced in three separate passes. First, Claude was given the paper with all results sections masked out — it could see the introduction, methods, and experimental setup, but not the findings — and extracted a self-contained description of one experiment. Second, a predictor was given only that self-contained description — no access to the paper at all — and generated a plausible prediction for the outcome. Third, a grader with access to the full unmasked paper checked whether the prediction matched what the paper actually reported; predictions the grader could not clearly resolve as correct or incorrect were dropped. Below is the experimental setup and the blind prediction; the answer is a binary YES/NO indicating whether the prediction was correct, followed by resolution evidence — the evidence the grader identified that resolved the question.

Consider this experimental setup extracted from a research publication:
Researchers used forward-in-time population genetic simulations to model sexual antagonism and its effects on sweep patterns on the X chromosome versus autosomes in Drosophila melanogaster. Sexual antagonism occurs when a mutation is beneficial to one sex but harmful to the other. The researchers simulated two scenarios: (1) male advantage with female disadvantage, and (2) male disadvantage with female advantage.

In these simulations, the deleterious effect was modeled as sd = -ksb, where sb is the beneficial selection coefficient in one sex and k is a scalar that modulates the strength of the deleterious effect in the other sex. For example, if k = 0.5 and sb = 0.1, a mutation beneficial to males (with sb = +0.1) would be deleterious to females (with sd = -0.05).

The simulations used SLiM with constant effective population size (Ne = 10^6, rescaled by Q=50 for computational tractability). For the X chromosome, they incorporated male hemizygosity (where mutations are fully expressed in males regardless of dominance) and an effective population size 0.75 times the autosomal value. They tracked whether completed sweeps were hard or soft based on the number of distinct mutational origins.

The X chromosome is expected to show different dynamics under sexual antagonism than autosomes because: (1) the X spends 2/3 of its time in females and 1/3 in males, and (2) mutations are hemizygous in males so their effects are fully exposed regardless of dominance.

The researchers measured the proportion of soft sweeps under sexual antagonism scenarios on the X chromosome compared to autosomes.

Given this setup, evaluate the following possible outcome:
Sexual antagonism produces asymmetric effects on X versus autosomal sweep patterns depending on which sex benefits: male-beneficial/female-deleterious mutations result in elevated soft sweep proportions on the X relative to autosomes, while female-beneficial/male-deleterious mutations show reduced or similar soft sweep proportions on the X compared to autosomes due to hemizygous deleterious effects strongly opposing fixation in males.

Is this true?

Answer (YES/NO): NO